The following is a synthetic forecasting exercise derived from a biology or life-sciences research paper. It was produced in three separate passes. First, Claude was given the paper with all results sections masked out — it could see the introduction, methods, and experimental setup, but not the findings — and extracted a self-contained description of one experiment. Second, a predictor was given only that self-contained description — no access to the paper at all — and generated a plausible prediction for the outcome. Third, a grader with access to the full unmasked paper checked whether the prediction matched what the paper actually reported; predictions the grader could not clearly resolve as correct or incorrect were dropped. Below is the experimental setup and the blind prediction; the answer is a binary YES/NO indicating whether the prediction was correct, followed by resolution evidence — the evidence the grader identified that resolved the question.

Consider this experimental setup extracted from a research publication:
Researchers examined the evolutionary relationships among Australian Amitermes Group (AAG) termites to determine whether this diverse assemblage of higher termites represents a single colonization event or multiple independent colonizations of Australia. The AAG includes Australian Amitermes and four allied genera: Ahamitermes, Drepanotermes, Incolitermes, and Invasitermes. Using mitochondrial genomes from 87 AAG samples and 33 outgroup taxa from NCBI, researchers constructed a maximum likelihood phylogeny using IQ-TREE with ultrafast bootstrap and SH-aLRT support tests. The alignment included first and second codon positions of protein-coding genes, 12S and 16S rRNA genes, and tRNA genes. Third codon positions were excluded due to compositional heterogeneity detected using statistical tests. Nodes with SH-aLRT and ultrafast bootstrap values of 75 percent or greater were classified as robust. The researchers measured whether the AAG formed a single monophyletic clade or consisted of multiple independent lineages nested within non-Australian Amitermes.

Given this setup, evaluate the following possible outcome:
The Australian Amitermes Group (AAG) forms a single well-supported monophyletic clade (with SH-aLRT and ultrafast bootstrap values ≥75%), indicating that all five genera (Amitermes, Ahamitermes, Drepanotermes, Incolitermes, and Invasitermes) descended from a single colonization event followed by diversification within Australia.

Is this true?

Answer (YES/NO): NO